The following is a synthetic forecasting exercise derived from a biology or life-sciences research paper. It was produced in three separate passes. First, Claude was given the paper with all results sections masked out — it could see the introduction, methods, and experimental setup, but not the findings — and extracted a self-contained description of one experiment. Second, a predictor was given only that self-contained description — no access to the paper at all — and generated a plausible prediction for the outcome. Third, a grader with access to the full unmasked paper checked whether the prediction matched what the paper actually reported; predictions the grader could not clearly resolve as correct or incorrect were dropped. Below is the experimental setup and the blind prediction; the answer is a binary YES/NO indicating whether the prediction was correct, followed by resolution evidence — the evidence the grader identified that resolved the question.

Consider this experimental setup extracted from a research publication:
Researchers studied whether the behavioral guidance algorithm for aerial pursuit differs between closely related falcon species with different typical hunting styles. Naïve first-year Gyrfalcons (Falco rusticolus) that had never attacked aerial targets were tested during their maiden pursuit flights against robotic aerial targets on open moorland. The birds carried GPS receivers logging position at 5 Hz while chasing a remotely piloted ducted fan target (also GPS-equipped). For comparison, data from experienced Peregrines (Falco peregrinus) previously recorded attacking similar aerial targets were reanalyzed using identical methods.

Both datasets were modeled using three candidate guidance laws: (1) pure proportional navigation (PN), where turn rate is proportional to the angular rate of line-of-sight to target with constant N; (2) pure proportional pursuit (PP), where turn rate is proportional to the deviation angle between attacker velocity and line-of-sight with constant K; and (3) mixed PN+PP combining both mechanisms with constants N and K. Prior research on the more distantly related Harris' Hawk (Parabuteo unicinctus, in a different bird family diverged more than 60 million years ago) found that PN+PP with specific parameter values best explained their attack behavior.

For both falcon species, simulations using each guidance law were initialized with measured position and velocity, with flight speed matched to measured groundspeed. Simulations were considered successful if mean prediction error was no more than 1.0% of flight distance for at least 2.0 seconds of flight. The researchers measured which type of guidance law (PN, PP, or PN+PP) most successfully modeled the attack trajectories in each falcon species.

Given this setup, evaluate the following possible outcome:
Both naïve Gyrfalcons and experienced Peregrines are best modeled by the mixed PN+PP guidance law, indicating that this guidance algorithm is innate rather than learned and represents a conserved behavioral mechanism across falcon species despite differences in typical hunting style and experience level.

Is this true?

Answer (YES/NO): NO